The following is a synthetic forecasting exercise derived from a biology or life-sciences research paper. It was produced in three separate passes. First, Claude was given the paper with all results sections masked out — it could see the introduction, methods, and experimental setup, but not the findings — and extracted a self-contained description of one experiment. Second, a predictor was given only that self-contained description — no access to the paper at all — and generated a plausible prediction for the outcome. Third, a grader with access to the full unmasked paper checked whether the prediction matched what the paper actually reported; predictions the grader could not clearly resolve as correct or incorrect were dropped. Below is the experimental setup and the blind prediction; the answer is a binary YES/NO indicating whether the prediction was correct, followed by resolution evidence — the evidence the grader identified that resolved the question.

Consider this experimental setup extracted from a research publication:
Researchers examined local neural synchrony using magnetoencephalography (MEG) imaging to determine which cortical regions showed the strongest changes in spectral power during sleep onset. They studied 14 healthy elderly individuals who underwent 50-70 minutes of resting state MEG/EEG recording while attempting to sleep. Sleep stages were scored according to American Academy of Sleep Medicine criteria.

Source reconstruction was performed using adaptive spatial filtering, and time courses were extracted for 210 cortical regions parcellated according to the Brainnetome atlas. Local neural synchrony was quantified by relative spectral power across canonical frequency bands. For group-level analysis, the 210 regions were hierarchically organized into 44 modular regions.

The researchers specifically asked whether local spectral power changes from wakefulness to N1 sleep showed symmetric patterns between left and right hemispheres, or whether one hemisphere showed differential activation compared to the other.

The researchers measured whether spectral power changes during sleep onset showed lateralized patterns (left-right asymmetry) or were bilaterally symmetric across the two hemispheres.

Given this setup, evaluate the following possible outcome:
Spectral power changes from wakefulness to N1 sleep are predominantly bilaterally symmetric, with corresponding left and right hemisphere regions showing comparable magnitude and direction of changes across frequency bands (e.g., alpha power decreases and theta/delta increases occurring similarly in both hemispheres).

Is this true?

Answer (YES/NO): YES